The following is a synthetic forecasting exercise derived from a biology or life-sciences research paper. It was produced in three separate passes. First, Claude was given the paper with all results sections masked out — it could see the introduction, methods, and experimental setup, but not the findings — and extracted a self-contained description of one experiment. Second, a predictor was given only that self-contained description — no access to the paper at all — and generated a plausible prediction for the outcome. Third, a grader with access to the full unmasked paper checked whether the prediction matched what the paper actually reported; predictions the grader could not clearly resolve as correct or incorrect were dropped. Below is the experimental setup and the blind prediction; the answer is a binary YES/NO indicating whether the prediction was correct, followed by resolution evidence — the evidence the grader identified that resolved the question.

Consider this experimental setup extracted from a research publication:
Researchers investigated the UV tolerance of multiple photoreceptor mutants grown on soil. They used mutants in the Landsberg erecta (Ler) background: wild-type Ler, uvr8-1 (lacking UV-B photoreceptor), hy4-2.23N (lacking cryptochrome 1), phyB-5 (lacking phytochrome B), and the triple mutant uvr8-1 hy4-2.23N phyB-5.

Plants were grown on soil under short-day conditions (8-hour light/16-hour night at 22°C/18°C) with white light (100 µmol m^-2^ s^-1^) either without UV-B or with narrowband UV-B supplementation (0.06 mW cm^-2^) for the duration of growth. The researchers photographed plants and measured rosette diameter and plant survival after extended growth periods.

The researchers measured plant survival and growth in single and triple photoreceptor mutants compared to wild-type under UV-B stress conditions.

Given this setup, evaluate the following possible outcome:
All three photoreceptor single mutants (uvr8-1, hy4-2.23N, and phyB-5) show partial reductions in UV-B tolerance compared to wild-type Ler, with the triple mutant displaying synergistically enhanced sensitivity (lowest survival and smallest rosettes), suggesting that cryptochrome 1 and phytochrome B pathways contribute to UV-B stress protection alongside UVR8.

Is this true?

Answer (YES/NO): NO